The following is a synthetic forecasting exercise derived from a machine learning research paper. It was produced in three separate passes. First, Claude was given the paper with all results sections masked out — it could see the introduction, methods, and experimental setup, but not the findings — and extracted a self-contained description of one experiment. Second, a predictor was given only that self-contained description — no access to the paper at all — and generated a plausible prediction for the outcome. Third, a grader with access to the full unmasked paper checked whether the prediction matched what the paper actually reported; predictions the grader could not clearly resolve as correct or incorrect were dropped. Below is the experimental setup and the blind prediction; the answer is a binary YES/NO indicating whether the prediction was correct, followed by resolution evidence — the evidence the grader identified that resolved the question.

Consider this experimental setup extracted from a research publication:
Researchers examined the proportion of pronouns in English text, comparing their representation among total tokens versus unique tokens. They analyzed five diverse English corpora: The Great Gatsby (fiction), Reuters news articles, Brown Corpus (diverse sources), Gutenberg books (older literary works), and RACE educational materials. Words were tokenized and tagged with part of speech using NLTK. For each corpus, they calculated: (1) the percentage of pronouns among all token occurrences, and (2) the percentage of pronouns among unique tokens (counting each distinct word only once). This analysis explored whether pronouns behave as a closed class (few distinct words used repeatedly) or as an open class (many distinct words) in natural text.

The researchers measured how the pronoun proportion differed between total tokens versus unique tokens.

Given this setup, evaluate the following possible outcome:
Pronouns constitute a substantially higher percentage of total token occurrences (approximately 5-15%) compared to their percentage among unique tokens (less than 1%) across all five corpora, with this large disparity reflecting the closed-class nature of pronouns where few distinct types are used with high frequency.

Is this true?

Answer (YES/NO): NO